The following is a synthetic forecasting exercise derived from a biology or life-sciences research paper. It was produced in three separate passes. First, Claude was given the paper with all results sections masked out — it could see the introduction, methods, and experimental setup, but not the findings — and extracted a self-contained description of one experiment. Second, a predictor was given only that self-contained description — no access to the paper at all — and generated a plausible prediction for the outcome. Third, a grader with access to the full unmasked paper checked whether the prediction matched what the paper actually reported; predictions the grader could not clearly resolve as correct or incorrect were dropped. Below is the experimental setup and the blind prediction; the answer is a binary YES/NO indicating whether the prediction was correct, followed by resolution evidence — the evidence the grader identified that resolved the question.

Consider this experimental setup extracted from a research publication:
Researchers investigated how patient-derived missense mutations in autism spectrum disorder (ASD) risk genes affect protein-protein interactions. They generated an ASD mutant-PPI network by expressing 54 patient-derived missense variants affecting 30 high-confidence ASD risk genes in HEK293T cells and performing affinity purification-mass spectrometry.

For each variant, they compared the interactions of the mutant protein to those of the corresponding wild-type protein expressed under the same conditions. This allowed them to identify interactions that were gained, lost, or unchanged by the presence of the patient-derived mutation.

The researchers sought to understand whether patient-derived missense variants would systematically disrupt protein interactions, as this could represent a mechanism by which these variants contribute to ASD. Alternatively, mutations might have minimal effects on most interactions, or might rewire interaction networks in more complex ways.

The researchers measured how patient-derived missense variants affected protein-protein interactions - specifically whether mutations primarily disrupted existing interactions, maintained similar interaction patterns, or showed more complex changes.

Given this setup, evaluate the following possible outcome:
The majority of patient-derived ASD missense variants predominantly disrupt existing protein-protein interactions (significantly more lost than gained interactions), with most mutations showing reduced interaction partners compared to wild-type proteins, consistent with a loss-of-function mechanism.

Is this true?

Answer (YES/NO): NO